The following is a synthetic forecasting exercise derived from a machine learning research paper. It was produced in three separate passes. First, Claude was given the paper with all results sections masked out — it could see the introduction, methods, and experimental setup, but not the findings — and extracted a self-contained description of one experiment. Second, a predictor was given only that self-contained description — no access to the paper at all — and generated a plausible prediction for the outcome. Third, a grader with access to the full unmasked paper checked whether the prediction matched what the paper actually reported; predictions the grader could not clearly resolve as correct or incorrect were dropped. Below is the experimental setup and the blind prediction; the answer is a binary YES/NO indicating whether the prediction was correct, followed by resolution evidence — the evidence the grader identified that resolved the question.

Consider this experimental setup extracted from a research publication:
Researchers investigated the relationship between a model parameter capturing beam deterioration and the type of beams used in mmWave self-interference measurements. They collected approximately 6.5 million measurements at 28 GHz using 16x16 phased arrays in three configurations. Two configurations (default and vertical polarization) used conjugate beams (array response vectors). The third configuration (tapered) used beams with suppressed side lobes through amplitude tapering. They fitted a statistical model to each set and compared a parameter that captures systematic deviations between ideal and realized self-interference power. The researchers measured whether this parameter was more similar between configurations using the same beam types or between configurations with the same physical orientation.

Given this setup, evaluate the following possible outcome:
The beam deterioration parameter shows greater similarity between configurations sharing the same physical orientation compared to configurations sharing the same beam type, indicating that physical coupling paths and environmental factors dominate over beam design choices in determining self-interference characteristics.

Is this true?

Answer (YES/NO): NO